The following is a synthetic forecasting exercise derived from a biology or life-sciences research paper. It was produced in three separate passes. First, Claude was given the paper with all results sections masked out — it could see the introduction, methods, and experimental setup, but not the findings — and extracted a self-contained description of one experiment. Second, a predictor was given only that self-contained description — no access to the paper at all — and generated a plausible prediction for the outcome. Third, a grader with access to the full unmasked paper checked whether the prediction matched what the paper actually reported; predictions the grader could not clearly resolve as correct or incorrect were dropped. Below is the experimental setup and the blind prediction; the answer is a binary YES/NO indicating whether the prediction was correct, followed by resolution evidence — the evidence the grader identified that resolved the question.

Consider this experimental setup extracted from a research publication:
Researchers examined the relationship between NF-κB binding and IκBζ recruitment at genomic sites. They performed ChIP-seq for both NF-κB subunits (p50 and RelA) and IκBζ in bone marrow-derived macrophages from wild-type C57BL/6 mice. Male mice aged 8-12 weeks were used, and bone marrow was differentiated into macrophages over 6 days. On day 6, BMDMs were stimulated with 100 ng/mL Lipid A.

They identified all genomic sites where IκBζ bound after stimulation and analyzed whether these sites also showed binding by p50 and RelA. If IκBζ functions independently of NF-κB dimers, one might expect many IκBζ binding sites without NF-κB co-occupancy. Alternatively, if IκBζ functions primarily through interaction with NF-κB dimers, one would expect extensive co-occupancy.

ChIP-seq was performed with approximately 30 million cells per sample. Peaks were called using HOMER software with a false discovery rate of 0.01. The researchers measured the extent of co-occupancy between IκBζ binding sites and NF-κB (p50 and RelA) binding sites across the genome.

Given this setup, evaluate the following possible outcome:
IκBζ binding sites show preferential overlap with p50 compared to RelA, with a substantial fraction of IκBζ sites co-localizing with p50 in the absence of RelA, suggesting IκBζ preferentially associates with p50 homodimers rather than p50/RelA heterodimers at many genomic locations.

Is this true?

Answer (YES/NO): NO